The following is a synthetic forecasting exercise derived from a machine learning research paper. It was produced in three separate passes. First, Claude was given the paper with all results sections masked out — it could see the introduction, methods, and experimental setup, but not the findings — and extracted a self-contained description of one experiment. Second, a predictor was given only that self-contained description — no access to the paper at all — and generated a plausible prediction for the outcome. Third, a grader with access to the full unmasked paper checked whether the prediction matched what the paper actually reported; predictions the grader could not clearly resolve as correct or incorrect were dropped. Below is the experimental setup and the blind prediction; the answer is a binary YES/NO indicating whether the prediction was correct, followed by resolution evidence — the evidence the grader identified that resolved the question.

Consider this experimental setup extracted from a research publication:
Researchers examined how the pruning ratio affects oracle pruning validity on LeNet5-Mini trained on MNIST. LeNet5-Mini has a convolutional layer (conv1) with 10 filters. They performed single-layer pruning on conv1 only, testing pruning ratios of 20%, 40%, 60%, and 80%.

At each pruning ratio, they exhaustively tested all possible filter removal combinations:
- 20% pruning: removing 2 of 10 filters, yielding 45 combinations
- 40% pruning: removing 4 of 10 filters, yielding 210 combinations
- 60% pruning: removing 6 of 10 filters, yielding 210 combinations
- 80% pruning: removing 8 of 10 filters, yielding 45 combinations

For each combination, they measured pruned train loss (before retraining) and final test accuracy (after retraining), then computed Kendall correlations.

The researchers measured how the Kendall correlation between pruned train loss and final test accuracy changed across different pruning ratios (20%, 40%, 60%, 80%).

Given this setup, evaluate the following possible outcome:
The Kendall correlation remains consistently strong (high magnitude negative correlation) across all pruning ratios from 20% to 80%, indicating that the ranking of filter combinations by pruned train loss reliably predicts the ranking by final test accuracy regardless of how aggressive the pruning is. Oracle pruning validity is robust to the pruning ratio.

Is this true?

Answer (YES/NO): NO